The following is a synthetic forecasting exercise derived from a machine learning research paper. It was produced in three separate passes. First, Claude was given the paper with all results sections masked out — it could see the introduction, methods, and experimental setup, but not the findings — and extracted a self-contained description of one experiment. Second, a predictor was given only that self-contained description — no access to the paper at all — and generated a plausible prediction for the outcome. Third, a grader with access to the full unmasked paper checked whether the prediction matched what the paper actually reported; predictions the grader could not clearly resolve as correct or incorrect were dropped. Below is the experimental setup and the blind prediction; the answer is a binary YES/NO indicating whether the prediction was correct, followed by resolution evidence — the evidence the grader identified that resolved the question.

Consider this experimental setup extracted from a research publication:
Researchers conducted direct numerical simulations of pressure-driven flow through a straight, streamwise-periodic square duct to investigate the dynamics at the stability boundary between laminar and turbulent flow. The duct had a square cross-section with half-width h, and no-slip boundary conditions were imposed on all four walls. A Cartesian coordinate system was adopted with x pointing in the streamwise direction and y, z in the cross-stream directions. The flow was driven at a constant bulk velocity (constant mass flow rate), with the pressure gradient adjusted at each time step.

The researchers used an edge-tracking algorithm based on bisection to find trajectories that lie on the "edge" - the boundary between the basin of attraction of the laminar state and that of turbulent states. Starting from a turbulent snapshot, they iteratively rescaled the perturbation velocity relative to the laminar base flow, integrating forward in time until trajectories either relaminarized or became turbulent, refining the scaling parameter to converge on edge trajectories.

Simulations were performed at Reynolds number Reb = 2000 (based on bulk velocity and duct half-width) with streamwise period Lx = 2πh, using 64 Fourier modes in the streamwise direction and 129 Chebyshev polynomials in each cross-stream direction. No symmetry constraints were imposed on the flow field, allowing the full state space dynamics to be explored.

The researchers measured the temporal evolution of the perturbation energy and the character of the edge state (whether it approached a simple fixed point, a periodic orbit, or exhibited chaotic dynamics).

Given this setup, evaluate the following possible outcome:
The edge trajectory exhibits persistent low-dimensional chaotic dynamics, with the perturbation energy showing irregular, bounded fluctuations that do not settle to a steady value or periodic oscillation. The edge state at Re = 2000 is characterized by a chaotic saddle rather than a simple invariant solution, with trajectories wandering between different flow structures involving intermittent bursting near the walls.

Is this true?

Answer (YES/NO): YES